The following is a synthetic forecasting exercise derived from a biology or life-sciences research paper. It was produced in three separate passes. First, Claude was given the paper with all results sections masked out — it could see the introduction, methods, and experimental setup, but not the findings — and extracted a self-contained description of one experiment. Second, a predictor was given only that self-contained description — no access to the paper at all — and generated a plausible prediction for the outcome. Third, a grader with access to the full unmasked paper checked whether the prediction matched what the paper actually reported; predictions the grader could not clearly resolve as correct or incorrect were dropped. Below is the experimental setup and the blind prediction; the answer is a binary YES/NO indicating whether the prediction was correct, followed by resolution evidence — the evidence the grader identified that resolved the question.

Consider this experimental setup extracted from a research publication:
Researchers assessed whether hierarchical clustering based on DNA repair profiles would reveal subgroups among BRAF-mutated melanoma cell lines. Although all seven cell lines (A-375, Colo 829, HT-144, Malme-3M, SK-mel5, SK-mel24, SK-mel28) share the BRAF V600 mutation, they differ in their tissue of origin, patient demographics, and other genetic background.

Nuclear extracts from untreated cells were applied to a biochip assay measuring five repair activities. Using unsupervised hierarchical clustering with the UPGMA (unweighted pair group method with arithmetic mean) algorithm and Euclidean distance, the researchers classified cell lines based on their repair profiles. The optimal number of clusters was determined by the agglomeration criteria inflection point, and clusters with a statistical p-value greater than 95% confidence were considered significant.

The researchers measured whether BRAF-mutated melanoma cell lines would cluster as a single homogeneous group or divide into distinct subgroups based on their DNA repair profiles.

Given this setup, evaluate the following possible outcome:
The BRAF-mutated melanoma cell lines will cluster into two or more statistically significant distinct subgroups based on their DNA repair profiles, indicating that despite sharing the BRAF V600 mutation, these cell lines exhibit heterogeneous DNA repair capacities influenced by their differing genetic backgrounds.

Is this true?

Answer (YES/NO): YES